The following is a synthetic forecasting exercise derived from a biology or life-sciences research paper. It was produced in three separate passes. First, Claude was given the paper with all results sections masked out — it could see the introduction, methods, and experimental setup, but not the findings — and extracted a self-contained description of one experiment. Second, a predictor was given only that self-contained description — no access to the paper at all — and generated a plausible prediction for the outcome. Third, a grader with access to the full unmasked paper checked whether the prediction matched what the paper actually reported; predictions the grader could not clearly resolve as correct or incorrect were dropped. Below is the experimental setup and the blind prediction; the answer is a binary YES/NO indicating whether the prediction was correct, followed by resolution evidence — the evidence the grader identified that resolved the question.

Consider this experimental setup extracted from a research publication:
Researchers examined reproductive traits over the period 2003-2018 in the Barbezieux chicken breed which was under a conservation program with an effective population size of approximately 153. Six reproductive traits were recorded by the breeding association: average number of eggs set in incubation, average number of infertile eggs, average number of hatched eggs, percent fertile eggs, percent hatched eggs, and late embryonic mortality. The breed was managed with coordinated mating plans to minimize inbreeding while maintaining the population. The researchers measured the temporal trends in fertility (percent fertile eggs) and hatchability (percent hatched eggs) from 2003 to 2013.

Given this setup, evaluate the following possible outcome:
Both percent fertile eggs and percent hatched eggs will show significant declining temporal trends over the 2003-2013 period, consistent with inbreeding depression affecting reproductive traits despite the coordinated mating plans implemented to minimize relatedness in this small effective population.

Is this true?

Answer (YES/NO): NO